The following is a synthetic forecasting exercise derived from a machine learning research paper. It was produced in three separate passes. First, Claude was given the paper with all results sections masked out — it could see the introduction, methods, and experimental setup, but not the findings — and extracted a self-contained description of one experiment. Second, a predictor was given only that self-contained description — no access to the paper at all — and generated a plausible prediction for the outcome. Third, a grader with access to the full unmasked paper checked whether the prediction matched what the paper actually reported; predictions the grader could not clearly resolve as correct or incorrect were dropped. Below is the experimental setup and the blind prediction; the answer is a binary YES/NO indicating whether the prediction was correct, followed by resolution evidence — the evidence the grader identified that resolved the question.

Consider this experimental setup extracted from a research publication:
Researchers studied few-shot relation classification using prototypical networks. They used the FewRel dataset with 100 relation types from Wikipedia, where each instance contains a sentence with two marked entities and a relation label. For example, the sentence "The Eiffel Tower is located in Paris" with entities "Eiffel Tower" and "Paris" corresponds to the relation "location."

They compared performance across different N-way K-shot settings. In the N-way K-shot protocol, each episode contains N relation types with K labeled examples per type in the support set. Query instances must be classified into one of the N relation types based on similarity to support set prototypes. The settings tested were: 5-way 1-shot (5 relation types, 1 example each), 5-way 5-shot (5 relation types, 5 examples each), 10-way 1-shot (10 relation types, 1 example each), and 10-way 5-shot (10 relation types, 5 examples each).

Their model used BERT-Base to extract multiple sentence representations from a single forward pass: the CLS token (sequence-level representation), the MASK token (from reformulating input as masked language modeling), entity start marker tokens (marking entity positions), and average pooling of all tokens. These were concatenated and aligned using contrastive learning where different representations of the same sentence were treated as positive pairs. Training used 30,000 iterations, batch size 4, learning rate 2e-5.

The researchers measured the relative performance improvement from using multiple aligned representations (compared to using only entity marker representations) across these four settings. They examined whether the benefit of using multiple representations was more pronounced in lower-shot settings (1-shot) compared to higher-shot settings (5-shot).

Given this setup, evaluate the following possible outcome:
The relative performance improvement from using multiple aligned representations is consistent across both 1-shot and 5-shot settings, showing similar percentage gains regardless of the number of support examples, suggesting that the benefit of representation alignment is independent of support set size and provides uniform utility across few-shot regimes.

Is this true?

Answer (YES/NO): NO